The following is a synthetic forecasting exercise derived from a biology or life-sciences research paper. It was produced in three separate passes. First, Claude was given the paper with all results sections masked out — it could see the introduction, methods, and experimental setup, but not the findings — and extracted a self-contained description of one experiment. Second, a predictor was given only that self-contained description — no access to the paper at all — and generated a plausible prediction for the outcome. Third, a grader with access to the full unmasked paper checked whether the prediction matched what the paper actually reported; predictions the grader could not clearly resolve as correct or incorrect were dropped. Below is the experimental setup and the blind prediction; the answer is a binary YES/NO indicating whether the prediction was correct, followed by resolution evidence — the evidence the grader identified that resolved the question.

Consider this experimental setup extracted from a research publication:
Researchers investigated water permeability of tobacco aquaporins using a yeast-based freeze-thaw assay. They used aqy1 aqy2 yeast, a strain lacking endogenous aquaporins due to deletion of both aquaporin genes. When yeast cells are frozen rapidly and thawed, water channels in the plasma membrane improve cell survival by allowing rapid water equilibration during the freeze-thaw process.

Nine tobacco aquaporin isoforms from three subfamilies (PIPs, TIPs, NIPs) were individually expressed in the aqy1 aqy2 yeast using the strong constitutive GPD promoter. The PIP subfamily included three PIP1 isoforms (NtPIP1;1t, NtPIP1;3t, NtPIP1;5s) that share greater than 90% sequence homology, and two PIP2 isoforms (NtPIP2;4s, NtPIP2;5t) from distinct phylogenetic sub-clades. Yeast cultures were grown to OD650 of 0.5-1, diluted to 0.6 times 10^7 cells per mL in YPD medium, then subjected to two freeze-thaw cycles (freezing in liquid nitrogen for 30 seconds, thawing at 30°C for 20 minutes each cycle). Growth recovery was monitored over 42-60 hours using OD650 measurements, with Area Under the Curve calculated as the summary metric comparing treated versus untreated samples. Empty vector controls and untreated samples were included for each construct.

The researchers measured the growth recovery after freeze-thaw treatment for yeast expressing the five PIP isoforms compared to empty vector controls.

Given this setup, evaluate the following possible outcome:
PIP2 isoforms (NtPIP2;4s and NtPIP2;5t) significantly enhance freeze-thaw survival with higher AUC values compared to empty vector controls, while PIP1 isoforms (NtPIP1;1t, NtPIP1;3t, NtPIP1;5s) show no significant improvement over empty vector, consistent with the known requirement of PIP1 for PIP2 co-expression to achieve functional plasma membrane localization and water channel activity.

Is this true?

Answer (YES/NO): YES